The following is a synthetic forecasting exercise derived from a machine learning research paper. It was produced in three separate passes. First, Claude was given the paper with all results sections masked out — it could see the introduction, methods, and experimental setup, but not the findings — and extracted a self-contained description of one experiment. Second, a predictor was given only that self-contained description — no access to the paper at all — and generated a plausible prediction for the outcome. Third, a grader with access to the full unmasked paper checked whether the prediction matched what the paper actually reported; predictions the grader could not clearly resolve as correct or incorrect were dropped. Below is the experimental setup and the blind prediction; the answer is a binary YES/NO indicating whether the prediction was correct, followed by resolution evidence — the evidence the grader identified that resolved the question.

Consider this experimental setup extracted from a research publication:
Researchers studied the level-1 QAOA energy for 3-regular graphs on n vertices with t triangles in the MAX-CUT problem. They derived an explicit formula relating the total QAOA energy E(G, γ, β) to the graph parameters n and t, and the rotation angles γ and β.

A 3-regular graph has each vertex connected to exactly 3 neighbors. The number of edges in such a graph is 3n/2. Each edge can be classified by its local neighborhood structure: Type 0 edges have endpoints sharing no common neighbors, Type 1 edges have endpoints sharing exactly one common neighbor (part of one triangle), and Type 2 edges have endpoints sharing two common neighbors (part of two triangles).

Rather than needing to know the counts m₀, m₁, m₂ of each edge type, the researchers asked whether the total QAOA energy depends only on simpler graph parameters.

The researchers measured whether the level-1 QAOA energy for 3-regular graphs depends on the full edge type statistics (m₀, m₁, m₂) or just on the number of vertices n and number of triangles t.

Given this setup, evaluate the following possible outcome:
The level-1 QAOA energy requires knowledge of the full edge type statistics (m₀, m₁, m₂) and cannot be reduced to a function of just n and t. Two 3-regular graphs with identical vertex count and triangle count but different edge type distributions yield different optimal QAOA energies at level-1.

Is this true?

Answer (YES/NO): NO